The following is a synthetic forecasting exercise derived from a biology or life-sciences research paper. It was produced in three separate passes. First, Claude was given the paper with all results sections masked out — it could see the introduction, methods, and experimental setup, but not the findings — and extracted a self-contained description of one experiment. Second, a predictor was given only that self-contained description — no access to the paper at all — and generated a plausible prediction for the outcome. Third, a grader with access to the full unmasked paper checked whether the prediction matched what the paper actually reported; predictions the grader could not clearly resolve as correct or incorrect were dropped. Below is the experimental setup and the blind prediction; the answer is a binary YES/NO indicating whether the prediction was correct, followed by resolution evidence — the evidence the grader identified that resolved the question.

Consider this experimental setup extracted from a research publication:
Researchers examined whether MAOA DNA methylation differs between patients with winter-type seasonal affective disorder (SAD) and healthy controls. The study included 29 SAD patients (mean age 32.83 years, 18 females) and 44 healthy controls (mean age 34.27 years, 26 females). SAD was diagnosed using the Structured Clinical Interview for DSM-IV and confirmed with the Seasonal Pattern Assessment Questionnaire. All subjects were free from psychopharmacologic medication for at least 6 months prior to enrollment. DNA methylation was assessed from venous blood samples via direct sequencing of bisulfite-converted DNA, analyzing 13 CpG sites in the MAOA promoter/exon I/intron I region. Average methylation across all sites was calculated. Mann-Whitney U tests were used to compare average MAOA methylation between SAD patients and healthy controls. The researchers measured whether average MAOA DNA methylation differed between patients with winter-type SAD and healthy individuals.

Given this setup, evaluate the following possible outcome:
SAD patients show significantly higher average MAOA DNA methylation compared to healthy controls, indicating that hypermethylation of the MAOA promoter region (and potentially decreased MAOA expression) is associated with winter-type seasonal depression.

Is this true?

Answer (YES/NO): NO